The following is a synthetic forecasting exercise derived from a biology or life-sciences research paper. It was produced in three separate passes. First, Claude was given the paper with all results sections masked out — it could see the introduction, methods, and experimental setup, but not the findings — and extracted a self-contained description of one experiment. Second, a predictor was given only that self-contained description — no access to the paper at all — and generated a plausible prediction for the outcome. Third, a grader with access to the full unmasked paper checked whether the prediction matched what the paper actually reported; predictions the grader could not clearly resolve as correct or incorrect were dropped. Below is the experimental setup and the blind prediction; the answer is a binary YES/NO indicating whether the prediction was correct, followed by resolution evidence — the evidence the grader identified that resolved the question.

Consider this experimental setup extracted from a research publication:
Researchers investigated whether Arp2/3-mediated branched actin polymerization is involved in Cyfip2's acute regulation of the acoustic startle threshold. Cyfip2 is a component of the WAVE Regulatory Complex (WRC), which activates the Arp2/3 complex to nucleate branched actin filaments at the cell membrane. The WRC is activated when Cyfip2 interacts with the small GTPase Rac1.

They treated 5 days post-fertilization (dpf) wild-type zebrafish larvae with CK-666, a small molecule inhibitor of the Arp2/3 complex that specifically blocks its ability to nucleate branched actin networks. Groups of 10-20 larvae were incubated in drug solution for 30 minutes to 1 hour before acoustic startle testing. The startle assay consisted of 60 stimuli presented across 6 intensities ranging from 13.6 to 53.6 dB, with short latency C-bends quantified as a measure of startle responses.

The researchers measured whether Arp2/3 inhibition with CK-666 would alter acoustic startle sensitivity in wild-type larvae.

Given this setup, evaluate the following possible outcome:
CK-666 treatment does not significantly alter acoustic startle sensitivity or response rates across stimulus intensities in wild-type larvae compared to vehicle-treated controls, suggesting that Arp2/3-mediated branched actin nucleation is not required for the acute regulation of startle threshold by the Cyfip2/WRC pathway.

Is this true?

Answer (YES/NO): NO